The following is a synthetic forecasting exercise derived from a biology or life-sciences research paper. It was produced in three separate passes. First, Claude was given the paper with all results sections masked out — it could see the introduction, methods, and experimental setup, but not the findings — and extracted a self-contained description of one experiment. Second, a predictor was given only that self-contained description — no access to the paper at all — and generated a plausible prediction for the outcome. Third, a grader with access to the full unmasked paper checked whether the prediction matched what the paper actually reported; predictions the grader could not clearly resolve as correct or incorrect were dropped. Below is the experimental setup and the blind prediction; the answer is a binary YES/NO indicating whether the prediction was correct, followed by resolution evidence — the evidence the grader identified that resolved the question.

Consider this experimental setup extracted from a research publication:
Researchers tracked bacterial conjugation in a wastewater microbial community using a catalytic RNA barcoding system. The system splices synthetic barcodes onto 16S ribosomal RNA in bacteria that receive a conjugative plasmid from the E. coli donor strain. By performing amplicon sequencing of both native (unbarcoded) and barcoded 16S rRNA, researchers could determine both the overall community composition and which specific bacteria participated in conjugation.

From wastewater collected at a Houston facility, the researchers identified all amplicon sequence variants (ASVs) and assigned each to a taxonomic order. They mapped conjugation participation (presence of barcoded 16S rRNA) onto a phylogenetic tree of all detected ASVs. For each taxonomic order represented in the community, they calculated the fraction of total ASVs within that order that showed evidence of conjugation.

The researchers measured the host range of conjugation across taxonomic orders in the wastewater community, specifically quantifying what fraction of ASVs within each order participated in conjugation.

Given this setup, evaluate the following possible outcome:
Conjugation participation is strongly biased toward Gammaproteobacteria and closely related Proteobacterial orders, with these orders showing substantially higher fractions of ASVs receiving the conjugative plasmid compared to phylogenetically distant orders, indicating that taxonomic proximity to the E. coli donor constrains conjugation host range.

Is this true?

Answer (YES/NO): YES